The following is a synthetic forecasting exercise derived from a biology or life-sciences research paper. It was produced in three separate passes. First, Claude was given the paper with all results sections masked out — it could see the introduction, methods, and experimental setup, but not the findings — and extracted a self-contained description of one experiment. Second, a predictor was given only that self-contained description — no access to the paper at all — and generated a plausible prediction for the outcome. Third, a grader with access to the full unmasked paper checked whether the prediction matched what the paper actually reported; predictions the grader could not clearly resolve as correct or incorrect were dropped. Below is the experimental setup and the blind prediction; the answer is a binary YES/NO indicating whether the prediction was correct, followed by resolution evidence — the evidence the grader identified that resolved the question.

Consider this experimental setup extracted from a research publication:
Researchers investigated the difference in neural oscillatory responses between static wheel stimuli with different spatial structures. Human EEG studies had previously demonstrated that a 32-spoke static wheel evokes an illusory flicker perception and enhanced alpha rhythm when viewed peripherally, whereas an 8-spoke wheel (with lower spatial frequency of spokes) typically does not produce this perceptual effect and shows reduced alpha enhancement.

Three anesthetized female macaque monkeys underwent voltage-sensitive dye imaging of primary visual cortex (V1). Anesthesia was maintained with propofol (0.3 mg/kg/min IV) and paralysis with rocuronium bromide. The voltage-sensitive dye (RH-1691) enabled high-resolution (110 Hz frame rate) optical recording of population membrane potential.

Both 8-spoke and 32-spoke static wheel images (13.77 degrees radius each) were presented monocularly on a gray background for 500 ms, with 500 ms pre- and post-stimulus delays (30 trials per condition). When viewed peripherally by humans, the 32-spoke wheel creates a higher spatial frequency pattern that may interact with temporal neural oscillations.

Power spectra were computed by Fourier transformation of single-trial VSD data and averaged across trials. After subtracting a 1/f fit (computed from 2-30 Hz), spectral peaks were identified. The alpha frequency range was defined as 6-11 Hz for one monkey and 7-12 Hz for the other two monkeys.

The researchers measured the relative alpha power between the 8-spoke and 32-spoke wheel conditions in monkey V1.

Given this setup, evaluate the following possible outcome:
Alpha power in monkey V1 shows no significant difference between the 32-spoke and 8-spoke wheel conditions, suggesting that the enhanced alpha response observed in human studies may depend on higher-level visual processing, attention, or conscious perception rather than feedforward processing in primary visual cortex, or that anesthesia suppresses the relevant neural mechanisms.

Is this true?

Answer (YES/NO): NO